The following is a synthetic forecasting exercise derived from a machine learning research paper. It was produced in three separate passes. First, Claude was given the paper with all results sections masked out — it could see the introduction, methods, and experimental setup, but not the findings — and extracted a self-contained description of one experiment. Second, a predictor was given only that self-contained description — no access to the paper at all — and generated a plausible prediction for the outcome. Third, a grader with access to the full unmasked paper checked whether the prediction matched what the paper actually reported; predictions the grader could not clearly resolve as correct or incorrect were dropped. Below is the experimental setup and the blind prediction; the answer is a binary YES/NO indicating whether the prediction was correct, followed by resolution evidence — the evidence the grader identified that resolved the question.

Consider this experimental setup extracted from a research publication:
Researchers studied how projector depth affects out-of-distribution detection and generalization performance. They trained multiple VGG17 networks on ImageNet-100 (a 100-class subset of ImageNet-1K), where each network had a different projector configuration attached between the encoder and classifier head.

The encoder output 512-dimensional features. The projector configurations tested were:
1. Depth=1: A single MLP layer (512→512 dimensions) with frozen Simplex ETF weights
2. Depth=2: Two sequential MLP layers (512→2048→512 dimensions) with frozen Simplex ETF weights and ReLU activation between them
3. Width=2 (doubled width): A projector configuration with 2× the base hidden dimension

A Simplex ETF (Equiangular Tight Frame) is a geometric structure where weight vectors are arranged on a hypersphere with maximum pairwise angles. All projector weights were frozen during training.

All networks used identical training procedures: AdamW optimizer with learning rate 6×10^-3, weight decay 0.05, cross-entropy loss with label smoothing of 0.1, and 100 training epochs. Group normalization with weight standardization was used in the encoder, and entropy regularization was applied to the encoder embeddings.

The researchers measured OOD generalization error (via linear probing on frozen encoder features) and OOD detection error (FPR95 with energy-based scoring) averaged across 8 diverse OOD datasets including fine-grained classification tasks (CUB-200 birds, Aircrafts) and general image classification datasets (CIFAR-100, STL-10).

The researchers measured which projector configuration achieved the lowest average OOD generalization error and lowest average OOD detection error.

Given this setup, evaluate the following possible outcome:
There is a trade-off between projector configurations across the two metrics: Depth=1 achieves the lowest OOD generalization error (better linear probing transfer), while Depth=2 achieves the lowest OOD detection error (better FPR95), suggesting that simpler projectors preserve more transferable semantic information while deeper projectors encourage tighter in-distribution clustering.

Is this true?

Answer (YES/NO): NO